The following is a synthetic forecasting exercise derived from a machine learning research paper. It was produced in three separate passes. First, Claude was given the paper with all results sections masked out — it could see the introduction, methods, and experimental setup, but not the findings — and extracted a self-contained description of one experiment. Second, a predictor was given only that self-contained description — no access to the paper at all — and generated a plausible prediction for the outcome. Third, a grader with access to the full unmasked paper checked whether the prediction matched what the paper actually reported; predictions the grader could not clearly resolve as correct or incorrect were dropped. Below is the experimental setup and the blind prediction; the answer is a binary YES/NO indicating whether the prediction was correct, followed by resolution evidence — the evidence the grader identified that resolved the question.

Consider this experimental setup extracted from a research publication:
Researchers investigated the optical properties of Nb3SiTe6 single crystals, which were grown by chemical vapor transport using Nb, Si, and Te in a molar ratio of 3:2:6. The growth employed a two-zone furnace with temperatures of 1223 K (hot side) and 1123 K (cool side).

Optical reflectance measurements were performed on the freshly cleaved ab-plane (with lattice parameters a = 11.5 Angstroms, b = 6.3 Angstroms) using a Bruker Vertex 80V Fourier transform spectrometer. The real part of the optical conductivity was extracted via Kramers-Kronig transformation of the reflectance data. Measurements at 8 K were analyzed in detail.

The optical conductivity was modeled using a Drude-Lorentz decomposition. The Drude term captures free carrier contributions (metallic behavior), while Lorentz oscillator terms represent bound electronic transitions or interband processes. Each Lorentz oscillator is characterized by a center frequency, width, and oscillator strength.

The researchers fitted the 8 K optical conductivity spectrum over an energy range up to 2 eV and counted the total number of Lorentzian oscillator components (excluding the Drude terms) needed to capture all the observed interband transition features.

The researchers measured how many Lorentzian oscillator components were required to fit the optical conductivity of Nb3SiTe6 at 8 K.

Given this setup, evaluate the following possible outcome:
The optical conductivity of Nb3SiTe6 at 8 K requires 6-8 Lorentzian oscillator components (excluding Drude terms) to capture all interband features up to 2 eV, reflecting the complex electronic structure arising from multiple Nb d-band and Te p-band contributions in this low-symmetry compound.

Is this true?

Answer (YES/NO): YES